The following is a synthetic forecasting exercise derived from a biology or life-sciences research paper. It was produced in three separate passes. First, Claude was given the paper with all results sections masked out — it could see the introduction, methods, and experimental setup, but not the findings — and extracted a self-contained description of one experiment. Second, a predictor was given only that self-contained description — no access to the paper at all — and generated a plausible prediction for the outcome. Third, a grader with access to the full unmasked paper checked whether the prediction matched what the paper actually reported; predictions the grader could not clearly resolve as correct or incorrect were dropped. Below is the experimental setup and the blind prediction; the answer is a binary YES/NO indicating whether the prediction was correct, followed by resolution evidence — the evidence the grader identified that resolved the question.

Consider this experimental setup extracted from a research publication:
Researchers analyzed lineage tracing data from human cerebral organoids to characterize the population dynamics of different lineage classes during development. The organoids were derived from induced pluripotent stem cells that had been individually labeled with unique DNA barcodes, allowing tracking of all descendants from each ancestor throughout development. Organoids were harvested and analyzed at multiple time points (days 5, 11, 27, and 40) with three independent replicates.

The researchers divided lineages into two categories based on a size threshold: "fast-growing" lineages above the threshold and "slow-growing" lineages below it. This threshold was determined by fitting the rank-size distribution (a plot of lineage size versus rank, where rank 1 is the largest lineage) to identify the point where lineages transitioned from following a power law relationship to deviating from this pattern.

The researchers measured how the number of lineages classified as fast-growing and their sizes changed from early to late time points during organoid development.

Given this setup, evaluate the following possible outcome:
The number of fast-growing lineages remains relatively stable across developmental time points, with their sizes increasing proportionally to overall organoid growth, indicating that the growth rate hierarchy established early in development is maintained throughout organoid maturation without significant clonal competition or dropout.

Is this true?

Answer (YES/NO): NO